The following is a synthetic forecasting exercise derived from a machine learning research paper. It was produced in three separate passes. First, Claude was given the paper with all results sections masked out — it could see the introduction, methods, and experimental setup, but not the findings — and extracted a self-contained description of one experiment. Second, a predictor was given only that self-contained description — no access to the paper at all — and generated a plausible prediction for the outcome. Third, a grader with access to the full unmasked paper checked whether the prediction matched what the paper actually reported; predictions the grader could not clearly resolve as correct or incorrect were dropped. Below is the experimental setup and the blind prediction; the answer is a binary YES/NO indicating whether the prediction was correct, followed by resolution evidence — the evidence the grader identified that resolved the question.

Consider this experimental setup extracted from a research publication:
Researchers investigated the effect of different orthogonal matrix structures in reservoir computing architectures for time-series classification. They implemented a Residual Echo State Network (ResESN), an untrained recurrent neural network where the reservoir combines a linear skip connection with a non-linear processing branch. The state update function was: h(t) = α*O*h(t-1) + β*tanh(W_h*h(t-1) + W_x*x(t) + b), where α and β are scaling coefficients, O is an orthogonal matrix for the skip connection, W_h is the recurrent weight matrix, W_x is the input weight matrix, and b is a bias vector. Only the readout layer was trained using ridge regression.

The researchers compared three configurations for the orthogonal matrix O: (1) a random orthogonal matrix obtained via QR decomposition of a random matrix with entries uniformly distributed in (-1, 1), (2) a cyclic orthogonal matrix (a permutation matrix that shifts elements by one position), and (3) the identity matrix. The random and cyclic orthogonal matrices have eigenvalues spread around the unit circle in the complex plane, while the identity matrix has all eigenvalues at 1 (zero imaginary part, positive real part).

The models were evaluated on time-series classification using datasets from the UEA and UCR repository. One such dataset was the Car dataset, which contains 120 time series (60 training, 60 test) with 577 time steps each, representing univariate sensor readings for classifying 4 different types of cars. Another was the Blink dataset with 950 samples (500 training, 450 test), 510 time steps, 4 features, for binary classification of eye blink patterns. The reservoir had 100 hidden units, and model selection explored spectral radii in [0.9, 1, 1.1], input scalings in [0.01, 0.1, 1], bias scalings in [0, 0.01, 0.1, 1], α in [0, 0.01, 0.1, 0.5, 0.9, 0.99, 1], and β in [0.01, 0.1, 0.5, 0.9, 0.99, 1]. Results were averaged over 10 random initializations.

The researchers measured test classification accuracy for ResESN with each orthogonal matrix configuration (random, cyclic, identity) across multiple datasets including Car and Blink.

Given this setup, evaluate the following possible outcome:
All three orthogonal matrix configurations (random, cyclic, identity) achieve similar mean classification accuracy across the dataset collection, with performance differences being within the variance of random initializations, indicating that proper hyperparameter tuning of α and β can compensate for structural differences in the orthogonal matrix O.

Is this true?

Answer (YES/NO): NO